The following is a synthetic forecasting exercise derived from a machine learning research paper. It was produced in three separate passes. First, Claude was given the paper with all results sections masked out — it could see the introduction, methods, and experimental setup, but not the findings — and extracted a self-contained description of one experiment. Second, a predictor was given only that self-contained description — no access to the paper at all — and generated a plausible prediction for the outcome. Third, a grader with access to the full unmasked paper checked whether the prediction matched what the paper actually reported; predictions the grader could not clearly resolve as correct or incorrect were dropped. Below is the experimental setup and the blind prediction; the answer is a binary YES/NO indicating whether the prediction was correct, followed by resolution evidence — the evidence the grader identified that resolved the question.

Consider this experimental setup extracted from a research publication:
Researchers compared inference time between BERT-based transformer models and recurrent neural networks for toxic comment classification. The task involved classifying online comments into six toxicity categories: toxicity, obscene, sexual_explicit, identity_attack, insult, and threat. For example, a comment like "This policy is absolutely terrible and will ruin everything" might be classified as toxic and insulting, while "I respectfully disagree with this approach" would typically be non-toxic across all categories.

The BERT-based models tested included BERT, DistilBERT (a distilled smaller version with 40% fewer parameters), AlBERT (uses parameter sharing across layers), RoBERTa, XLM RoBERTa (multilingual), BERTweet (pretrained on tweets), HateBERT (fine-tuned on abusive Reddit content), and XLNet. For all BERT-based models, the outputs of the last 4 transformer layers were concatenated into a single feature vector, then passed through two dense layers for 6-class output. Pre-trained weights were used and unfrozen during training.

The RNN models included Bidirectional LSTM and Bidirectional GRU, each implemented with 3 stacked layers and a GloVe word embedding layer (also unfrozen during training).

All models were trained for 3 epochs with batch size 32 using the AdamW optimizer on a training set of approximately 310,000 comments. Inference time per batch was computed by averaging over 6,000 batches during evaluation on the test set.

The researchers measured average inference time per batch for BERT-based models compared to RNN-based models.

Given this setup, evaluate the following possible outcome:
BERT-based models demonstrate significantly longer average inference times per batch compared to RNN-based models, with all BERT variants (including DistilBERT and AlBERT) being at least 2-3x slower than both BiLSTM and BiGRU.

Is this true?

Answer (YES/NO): YES